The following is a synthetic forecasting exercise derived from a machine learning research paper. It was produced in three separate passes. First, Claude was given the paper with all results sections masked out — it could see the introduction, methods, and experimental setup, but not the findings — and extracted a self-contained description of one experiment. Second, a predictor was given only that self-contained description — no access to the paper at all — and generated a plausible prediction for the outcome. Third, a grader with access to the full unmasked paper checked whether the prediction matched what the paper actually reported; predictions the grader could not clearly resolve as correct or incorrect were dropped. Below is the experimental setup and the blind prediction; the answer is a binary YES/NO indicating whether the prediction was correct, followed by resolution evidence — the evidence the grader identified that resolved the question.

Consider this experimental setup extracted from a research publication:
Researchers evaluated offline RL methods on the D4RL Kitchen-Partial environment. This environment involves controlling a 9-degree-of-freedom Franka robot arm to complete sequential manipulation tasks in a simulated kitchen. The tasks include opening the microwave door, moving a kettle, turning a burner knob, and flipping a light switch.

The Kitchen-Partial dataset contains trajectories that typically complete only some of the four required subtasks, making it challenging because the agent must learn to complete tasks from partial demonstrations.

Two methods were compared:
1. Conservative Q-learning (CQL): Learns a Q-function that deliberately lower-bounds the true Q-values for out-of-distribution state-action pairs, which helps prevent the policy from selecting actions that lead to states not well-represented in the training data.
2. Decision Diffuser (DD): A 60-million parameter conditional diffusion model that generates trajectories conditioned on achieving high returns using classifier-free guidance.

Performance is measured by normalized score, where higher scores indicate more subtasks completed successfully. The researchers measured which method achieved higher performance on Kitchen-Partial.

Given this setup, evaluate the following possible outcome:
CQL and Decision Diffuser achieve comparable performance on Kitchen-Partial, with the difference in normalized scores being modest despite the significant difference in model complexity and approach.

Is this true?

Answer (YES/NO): NO